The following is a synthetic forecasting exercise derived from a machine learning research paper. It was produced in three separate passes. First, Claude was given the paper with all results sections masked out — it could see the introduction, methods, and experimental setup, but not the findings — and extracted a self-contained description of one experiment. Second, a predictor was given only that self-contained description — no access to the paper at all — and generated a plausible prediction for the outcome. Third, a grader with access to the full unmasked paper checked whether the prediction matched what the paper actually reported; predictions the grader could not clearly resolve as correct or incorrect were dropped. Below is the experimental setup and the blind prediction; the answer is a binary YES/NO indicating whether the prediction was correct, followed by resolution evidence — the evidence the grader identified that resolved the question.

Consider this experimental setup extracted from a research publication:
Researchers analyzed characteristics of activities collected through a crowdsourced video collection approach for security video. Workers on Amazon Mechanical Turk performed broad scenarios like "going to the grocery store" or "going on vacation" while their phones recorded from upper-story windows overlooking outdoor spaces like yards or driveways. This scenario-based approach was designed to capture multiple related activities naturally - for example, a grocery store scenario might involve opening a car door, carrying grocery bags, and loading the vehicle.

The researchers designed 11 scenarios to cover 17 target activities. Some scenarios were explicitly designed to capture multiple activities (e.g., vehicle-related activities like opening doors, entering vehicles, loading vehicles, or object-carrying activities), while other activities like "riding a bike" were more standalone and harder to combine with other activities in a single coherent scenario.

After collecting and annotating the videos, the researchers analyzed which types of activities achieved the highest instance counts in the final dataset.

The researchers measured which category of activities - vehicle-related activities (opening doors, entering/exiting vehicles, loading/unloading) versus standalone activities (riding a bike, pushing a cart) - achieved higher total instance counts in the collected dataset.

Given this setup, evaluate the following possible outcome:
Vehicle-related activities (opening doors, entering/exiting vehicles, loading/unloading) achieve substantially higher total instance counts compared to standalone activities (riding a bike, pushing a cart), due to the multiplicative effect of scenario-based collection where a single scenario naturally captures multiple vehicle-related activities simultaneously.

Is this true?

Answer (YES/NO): YES